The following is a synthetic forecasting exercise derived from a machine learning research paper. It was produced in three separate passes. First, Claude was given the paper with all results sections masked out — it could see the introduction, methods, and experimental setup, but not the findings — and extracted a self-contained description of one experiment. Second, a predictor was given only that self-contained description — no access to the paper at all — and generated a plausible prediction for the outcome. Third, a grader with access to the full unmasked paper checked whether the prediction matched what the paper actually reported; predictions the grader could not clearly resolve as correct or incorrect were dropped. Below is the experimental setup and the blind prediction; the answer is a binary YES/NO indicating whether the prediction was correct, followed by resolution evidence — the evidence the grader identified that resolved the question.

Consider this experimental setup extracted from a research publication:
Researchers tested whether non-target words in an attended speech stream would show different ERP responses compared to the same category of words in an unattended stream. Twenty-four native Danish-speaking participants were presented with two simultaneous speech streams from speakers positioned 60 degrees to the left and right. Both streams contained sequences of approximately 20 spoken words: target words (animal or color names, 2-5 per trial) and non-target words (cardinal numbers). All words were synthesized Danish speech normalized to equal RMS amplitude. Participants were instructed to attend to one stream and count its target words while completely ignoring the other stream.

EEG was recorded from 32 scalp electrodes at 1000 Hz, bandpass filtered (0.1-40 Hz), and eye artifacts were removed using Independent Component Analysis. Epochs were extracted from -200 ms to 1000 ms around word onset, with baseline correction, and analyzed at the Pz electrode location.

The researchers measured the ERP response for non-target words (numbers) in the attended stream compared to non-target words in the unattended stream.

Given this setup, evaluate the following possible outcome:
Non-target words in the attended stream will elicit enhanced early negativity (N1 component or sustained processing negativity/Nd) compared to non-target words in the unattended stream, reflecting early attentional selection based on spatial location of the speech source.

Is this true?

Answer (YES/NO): NO